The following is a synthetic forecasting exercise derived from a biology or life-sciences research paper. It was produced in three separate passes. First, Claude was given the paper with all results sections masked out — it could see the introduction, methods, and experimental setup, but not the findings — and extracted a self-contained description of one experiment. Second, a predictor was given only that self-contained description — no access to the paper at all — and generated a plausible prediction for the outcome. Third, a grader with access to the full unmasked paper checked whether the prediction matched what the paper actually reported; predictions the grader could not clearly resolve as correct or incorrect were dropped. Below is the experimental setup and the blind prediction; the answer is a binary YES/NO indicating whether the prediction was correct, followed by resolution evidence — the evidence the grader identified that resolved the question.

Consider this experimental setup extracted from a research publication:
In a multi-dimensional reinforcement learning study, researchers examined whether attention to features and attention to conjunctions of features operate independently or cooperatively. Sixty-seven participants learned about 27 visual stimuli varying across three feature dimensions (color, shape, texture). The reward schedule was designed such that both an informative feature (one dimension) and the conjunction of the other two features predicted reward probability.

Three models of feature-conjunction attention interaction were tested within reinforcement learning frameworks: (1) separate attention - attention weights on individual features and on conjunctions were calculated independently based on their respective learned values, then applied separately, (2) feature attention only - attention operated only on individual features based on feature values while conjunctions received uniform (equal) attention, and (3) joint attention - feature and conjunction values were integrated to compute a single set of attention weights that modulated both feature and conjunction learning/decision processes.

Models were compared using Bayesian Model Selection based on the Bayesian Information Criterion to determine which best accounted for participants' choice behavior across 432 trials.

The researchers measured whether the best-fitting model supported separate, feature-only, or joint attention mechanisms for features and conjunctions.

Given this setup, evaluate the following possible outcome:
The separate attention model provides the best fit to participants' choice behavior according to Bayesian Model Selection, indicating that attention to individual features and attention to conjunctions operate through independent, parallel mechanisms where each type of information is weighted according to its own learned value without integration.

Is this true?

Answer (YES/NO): NO